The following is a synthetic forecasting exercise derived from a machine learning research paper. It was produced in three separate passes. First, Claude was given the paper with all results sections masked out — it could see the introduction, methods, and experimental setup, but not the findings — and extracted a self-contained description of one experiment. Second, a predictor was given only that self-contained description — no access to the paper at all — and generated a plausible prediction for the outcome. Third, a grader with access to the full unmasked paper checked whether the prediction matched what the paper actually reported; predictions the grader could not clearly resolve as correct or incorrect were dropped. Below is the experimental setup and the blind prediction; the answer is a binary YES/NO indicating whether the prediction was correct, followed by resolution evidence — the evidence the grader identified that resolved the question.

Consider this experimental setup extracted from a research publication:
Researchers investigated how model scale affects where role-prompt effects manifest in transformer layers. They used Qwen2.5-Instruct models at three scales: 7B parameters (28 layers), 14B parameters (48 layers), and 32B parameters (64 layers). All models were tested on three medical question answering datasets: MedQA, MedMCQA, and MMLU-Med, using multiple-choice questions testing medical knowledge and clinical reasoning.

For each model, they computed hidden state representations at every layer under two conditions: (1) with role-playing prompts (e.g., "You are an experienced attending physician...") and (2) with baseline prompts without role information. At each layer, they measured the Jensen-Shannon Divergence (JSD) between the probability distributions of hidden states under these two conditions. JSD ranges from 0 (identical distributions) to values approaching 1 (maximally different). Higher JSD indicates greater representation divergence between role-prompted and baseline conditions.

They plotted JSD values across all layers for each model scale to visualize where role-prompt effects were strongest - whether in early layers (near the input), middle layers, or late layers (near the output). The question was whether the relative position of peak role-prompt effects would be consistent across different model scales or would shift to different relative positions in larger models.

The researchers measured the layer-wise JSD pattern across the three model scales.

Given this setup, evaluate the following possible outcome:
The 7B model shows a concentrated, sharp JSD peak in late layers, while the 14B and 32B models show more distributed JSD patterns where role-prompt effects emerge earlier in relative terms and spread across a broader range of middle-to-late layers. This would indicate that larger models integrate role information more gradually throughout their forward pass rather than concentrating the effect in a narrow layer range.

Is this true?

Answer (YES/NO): NO